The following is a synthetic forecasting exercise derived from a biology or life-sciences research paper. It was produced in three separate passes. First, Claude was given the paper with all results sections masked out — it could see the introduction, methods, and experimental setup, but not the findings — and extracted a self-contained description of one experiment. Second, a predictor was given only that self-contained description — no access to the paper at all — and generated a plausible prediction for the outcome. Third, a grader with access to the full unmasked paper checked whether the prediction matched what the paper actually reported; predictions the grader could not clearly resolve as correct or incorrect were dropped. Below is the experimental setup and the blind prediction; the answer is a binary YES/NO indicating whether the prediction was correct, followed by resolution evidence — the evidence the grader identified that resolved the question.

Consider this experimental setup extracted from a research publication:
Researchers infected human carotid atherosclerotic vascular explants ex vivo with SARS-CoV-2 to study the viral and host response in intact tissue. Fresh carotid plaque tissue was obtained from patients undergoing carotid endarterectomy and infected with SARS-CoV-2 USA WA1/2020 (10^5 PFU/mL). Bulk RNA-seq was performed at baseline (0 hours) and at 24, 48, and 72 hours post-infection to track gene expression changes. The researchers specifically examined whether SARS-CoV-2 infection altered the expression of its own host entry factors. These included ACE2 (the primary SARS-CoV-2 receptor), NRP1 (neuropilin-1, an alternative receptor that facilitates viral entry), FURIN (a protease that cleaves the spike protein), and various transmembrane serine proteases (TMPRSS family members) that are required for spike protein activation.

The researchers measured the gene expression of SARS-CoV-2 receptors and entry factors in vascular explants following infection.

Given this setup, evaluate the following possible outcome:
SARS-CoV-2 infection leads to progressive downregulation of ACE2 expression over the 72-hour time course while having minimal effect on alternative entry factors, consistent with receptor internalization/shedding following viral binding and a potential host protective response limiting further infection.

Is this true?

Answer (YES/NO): NO